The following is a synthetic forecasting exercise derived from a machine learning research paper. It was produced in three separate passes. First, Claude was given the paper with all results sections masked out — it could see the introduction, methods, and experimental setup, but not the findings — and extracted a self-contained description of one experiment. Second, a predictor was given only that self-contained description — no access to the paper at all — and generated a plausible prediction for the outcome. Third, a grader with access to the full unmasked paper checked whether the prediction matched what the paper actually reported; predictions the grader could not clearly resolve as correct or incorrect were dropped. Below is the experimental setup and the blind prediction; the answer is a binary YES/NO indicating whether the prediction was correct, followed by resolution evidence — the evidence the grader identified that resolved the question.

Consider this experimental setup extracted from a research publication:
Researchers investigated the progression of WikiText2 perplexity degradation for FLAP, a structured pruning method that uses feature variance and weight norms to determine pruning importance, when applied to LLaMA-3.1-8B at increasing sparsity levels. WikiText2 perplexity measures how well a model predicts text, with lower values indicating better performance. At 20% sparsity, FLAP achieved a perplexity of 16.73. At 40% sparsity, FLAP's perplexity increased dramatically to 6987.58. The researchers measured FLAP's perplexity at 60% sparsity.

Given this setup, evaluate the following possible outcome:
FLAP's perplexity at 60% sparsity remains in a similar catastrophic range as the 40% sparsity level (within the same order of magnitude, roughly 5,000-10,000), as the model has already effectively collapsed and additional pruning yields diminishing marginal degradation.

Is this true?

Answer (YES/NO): NO